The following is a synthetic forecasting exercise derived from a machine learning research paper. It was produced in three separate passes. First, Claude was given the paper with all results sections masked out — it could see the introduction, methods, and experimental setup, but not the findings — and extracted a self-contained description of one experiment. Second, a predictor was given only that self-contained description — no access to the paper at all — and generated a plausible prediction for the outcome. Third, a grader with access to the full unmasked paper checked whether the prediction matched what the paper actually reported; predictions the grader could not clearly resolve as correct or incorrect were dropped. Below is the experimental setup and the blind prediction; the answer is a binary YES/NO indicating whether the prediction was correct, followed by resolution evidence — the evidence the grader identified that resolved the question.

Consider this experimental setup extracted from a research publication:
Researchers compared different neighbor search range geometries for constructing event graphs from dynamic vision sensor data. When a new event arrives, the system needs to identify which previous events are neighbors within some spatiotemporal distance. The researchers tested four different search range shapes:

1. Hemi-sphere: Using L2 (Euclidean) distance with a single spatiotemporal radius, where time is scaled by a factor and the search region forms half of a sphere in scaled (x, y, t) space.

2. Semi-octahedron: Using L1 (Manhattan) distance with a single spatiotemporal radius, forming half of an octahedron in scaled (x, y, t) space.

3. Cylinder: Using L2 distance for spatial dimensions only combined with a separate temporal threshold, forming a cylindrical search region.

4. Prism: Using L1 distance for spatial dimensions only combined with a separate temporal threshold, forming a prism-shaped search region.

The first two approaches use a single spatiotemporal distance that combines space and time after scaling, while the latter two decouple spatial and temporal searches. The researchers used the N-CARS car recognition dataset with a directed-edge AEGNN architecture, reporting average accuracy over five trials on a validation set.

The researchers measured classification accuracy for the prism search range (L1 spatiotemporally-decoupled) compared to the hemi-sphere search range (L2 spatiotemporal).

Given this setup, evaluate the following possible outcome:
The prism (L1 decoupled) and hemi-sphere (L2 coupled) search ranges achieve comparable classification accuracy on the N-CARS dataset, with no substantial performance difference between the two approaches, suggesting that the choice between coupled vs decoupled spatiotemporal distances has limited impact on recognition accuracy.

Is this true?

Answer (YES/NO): YES